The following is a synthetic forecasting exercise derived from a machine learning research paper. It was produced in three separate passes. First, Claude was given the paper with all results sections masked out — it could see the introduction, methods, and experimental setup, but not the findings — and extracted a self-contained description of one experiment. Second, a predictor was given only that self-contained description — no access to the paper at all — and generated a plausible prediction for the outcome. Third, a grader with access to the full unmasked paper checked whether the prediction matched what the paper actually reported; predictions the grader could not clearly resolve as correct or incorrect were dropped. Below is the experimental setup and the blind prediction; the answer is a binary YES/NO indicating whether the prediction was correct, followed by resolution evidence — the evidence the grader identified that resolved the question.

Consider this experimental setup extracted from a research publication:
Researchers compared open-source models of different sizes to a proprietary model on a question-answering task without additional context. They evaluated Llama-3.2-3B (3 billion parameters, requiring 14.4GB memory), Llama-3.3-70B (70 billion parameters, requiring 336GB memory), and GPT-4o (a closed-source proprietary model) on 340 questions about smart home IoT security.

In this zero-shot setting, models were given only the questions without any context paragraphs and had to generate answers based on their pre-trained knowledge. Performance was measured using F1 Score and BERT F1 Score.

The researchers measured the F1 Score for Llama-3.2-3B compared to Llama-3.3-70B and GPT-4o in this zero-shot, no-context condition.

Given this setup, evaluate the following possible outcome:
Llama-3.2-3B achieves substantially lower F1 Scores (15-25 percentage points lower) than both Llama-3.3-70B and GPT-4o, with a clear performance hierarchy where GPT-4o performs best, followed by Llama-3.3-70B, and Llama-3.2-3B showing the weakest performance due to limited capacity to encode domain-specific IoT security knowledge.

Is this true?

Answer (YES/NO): NO